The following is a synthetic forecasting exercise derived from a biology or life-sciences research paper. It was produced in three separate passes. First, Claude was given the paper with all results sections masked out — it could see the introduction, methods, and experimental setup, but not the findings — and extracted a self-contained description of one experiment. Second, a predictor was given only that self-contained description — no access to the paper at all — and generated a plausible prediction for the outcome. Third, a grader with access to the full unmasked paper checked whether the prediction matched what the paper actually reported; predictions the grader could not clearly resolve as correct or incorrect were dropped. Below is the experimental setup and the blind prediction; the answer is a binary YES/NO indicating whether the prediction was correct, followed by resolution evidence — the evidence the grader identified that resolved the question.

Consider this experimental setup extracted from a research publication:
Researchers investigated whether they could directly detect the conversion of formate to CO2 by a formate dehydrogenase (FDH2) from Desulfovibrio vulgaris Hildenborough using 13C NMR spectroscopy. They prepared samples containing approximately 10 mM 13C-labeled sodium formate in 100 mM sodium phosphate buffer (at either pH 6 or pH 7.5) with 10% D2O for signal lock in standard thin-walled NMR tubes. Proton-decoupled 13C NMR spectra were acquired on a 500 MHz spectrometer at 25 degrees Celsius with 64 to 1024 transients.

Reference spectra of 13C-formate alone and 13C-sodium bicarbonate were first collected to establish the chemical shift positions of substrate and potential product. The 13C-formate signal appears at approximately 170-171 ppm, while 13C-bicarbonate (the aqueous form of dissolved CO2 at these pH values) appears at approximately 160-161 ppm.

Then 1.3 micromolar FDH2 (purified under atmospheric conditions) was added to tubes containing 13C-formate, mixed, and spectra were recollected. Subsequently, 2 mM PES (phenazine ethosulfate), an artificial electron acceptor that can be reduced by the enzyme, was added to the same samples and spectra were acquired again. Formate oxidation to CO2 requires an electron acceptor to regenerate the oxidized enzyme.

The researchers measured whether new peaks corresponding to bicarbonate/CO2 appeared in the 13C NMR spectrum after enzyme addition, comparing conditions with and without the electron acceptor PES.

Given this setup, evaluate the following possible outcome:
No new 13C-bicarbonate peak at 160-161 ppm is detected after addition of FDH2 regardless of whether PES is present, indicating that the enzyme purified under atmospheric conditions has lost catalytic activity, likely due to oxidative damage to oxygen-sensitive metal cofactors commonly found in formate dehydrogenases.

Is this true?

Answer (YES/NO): NO